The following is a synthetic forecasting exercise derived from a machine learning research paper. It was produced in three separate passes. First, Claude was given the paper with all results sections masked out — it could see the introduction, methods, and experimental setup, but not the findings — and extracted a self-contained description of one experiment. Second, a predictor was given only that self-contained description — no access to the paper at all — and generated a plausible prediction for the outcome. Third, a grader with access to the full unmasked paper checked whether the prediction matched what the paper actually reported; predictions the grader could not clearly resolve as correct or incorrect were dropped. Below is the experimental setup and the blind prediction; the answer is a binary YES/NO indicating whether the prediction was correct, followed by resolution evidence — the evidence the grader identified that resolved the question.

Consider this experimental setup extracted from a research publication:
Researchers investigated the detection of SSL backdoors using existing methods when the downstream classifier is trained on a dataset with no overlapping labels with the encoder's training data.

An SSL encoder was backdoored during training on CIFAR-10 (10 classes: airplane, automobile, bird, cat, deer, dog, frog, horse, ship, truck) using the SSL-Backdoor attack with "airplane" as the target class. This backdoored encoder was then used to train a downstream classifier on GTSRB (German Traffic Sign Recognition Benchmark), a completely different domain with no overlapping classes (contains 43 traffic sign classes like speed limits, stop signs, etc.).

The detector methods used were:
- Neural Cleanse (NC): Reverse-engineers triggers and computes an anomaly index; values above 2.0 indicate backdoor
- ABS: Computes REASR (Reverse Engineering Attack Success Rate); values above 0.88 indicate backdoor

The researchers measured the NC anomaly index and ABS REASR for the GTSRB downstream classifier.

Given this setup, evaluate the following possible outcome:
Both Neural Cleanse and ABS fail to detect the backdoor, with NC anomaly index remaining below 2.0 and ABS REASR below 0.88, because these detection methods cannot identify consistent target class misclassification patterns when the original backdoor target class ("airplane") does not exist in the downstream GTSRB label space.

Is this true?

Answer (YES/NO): YES